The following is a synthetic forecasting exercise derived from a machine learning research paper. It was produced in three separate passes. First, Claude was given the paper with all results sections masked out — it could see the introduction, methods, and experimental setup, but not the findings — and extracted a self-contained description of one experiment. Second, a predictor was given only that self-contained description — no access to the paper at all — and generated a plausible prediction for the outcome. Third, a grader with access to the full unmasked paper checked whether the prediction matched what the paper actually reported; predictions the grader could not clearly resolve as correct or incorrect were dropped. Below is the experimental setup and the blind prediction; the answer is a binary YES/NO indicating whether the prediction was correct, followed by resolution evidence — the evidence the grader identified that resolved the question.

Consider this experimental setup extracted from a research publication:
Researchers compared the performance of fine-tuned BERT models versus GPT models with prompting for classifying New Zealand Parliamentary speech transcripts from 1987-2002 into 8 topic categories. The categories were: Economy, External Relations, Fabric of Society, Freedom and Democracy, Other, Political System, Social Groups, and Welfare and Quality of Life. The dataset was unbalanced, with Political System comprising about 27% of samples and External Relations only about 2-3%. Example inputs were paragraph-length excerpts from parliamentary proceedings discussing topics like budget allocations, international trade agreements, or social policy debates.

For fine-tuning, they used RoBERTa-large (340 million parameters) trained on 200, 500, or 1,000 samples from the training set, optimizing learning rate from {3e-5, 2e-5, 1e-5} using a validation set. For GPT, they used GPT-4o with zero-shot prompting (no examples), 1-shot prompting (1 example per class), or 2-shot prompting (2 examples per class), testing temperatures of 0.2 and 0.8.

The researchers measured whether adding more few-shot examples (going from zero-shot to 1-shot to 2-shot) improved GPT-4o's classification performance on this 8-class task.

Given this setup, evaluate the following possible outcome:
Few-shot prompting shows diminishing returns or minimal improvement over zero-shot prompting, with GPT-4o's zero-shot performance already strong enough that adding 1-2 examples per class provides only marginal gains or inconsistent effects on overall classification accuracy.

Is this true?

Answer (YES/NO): YES